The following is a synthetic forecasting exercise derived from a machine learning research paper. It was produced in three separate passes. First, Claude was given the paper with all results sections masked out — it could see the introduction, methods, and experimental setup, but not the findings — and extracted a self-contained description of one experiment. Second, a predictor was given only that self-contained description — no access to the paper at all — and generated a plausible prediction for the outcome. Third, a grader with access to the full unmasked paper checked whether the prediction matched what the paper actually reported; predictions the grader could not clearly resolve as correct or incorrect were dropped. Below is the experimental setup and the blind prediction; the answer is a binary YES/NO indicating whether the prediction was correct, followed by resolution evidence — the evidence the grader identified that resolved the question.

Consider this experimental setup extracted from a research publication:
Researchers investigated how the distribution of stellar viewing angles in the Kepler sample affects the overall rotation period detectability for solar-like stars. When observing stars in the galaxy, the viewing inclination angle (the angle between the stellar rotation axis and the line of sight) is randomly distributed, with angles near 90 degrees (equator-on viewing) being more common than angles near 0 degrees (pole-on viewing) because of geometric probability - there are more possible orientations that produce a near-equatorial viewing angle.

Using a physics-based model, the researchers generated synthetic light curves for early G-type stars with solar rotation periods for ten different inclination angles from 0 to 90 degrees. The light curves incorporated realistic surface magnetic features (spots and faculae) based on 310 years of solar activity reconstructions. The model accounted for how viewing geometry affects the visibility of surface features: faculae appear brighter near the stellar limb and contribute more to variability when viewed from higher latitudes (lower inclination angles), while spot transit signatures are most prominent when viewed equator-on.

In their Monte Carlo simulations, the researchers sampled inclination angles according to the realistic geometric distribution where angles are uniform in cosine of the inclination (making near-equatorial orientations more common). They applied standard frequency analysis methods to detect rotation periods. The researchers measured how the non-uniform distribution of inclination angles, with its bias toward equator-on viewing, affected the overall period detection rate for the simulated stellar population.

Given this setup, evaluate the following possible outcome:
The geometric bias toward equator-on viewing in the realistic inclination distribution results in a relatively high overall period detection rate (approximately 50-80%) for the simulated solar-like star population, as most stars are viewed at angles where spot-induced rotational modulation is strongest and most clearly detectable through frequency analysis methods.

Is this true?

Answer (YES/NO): NO